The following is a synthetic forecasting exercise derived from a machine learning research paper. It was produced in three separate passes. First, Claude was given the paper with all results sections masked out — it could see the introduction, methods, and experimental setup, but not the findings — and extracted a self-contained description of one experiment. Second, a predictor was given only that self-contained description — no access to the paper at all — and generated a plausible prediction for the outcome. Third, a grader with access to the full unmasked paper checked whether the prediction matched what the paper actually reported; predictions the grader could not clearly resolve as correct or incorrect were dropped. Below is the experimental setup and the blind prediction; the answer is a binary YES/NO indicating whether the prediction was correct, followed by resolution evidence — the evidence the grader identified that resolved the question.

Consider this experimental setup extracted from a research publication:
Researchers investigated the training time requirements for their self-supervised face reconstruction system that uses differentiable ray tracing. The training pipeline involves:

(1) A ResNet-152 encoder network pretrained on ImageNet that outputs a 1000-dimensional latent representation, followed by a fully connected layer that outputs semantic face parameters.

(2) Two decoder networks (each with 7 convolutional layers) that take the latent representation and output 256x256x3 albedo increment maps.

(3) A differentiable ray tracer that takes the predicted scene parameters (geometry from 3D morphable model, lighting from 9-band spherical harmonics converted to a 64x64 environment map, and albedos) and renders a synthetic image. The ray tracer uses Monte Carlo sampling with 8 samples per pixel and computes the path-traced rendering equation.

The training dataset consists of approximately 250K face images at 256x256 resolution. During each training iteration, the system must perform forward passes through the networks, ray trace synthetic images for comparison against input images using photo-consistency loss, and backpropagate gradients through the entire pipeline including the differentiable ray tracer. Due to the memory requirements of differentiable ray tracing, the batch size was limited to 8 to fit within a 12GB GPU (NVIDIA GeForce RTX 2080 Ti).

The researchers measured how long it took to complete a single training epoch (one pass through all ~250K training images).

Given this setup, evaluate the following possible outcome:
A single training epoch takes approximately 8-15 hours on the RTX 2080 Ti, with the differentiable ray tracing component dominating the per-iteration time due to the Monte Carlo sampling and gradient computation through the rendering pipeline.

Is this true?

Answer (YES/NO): YES